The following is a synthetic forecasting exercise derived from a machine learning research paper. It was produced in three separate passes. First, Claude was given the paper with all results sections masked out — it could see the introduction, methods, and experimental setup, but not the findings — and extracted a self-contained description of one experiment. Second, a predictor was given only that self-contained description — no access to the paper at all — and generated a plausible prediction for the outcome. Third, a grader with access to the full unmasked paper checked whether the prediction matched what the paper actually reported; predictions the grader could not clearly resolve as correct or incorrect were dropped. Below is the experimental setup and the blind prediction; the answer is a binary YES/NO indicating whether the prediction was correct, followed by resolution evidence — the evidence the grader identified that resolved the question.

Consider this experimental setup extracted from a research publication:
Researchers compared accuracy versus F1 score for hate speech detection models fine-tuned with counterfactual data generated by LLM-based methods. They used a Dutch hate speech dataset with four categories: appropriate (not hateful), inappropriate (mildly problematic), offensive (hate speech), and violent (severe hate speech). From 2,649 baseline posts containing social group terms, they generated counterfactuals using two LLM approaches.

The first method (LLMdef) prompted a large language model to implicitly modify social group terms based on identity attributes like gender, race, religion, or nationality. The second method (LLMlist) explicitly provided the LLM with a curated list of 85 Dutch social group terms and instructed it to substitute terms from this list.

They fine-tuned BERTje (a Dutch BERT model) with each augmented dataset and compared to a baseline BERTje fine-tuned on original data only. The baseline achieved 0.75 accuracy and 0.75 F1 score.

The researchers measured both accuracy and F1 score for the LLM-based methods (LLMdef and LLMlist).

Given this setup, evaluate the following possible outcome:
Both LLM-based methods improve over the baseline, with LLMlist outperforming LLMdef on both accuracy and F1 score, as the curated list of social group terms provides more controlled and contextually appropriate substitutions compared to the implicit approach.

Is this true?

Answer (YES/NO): NO